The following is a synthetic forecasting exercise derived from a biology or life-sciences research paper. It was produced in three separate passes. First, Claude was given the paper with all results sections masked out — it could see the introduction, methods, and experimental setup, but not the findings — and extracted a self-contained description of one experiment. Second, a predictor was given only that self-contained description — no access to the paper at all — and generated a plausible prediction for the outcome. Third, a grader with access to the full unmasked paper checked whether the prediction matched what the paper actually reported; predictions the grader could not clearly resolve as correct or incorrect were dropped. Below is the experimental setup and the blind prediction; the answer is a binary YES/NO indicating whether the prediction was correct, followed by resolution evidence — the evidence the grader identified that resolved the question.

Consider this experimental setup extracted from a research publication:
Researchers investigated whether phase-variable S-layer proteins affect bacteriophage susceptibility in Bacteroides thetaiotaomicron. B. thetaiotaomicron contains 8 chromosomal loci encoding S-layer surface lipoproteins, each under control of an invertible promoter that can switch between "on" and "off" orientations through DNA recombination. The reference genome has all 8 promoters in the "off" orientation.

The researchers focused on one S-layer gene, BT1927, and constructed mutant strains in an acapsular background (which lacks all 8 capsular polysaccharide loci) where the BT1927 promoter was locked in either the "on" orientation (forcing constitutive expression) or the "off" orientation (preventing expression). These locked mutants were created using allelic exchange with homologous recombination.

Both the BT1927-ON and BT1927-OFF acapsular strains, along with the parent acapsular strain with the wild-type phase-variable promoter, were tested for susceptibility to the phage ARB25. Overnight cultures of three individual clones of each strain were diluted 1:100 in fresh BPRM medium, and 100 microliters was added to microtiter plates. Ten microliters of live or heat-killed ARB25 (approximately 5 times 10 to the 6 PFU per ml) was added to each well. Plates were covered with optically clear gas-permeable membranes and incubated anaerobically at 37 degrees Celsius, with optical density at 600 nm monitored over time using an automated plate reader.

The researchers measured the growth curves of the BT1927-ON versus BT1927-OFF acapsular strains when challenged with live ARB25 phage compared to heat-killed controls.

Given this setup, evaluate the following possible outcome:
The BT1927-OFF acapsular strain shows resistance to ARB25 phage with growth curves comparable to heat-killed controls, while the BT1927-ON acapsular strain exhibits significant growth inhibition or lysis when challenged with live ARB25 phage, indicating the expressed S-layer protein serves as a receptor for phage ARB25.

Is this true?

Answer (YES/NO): NO